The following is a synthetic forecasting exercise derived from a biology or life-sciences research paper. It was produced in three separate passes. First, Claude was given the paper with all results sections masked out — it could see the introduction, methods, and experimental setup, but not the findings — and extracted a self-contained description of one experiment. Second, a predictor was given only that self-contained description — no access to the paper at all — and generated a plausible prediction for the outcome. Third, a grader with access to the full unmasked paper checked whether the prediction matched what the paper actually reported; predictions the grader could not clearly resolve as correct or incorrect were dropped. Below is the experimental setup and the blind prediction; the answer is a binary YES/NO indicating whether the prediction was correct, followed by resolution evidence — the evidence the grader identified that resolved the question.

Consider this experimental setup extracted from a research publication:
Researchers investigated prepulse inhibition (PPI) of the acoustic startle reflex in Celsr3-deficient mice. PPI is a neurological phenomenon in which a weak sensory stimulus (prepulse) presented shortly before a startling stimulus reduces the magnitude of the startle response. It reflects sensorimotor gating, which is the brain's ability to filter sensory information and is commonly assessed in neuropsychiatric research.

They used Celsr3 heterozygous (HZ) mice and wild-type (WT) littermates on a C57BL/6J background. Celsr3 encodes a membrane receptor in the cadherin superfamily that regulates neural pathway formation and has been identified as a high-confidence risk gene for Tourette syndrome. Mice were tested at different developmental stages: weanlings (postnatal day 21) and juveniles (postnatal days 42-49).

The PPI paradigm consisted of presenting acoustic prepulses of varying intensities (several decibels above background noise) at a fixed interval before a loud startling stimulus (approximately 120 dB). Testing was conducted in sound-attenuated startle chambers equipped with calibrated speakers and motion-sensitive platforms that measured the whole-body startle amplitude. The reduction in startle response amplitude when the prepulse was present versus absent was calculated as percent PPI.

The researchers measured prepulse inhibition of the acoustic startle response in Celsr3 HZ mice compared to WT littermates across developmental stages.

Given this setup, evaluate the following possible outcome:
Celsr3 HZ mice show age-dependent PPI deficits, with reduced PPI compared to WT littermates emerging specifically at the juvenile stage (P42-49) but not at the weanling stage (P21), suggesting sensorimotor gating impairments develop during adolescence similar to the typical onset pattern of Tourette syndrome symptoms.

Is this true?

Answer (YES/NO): NO